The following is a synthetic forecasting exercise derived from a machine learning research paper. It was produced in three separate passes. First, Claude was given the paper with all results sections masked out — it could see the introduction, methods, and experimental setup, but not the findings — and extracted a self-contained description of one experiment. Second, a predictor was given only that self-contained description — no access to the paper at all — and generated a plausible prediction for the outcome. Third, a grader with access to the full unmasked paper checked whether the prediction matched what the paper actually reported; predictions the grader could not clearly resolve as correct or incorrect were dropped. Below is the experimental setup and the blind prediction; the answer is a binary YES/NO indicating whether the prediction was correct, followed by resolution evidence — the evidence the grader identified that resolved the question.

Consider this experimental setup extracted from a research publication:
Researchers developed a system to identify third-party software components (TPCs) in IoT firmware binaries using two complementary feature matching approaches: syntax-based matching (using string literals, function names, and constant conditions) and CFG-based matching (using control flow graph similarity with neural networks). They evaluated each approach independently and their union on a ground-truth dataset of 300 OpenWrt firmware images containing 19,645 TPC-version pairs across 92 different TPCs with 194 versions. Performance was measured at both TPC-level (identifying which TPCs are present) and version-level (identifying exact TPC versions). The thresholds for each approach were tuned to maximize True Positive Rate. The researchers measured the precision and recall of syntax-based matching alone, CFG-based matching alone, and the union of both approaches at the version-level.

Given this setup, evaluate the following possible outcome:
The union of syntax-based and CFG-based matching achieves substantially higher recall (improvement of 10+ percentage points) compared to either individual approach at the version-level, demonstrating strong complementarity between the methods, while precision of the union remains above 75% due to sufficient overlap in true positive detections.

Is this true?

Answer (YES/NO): YES